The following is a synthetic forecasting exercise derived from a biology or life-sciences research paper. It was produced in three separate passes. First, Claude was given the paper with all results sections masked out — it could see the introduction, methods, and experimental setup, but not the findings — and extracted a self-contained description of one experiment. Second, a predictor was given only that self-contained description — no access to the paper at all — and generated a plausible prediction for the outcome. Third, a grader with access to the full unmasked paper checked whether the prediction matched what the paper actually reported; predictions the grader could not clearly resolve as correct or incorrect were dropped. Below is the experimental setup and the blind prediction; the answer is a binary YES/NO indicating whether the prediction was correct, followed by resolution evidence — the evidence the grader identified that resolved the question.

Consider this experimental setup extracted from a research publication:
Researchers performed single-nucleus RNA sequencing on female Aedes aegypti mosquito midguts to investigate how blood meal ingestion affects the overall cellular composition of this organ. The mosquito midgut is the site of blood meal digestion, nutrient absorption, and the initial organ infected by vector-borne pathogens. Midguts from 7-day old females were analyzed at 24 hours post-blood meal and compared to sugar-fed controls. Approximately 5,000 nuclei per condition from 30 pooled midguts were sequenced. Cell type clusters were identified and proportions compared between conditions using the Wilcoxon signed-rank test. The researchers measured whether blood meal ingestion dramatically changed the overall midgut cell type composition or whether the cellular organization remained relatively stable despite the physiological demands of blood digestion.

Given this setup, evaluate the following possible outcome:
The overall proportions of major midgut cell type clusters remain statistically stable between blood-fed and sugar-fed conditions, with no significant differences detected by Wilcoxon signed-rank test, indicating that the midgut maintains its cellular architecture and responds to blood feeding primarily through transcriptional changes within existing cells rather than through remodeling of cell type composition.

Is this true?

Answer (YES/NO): NO